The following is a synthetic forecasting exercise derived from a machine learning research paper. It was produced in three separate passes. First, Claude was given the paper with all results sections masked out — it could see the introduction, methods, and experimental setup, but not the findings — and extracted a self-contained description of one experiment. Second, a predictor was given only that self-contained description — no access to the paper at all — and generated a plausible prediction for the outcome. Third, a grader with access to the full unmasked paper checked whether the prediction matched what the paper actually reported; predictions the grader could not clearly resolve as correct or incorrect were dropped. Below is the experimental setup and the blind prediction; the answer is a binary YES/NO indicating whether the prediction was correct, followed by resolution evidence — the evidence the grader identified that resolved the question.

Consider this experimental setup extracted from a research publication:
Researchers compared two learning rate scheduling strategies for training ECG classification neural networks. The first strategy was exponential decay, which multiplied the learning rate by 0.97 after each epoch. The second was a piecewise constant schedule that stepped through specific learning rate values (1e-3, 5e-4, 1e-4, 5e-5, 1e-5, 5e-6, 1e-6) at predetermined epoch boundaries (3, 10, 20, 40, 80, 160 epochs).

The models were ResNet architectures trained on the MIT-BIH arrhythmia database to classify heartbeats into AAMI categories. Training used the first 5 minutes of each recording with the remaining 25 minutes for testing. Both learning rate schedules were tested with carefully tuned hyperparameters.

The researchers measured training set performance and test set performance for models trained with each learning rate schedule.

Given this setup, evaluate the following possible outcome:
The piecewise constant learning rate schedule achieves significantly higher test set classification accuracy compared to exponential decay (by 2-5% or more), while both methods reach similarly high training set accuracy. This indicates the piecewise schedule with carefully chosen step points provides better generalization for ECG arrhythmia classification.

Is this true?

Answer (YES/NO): NO